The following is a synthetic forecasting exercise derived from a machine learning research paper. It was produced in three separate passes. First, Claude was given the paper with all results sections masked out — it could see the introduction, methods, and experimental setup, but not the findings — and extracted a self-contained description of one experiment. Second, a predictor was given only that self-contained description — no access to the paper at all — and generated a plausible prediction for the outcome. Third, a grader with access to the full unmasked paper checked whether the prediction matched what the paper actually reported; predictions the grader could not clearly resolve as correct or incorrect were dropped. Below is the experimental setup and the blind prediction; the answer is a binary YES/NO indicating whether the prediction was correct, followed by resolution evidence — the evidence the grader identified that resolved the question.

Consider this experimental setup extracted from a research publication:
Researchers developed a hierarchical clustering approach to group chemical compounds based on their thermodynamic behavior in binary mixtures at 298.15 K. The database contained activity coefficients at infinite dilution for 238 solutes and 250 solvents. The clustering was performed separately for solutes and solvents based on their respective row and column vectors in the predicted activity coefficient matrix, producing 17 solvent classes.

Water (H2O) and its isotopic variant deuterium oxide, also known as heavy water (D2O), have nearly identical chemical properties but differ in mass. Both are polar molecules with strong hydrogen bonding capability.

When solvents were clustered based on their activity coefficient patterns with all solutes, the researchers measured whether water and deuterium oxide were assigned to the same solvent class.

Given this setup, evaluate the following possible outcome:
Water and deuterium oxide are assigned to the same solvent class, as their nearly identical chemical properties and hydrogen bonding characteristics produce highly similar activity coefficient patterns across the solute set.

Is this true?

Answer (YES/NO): YES